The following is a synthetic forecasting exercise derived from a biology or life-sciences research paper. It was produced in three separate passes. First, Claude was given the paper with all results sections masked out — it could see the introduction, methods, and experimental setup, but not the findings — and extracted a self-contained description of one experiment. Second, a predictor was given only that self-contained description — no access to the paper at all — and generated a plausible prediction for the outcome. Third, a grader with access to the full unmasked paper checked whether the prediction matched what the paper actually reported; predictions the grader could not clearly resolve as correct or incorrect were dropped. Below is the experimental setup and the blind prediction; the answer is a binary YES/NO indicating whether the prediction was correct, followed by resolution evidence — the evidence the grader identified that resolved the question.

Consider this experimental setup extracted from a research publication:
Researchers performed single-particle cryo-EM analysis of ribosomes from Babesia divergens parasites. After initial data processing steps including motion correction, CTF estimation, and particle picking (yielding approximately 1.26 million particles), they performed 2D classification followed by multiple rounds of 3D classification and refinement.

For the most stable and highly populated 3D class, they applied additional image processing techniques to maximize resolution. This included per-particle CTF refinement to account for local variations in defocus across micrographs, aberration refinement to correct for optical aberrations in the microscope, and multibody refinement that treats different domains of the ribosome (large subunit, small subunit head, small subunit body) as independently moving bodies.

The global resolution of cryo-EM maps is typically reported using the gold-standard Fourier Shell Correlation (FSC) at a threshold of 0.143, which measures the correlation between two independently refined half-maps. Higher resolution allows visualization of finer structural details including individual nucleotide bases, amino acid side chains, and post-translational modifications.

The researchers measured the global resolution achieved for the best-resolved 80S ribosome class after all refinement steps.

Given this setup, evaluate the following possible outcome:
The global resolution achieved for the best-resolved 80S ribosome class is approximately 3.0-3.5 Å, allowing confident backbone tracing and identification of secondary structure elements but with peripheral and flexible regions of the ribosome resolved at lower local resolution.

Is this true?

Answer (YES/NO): NO